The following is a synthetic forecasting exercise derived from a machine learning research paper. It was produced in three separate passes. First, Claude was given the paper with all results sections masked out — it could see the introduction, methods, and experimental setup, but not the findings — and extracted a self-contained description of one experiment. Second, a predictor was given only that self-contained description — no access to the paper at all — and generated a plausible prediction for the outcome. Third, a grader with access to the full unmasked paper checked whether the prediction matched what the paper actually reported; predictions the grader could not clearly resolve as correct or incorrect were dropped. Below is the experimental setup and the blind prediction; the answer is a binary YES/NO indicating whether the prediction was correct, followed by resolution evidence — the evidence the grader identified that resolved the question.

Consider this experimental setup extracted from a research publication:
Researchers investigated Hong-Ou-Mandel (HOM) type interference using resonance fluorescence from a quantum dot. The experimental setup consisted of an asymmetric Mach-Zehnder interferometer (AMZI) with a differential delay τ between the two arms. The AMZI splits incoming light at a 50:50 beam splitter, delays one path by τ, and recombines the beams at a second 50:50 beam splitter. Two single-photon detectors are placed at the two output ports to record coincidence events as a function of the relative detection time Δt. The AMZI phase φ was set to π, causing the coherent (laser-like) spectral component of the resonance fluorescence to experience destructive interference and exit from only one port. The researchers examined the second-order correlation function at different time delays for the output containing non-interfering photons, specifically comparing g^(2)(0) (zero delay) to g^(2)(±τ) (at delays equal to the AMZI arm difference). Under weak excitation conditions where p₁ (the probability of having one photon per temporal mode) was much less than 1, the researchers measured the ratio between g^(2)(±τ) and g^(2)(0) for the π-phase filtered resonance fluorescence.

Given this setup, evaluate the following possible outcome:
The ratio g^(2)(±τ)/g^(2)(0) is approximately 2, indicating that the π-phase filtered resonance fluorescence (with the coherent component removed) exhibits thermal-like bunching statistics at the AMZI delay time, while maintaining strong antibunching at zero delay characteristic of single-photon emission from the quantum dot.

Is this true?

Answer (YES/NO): NO